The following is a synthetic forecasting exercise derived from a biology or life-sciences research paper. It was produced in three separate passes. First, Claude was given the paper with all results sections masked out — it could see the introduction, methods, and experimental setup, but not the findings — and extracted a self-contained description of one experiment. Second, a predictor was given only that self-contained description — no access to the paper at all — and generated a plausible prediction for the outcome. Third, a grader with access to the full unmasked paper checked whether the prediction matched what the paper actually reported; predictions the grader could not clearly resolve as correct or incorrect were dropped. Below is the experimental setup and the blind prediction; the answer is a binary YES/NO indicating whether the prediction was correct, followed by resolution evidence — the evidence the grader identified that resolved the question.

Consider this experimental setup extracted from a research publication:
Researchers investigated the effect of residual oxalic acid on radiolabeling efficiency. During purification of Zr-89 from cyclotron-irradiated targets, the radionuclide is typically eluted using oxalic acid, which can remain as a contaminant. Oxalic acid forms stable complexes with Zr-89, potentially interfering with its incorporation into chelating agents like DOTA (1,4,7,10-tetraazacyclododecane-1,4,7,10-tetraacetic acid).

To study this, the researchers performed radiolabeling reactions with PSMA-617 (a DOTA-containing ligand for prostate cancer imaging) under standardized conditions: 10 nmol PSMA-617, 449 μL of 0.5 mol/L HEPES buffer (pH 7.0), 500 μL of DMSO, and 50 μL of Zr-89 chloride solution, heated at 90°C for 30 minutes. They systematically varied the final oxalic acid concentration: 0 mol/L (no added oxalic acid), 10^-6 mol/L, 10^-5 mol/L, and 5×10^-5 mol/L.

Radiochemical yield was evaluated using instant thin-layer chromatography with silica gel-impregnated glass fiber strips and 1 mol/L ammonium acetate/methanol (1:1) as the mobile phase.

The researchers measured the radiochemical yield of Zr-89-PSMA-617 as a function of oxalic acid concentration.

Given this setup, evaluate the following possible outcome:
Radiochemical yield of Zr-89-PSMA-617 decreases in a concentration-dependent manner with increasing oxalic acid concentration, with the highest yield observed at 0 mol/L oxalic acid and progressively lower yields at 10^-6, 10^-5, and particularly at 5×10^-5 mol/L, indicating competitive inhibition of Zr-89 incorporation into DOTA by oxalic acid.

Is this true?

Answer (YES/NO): NO